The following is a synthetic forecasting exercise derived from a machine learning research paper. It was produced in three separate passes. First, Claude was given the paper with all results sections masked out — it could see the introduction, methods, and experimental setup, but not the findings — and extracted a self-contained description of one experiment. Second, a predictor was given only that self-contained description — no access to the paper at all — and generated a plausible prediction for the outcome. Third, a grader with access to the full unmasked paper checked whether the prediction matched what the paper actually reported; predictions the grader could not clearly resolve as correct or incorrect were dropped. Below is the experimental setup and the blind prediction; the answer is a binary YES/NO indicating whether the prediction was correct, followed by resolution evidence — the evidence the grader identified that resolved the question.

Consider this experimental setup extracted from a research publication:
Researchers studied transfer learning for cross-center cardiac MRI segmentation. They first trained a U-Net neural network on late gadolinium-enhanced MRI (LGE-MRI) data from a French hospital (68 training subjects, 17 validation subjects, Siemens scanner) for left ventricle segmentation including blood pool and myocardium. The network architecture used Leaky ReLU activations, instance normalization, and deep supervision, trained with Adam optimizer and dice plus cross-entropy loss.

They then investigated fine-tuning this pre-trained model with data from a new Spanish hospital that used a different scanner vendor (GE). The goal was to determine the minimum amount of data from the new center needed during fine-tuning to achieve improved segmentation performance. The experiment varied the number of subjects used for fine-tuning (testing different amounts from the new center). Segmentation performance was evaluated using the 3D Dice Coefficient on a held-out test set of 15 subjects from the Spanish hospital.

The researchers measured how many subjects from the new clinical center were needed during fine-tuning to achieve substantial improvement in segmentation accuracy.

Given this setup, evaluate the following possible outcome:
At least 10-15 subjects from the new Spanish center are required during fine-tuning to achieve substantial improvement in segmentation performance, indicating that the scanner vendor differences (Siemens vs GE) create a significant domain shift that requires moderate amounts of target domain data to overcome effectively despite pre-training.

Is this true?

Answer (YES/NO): NO